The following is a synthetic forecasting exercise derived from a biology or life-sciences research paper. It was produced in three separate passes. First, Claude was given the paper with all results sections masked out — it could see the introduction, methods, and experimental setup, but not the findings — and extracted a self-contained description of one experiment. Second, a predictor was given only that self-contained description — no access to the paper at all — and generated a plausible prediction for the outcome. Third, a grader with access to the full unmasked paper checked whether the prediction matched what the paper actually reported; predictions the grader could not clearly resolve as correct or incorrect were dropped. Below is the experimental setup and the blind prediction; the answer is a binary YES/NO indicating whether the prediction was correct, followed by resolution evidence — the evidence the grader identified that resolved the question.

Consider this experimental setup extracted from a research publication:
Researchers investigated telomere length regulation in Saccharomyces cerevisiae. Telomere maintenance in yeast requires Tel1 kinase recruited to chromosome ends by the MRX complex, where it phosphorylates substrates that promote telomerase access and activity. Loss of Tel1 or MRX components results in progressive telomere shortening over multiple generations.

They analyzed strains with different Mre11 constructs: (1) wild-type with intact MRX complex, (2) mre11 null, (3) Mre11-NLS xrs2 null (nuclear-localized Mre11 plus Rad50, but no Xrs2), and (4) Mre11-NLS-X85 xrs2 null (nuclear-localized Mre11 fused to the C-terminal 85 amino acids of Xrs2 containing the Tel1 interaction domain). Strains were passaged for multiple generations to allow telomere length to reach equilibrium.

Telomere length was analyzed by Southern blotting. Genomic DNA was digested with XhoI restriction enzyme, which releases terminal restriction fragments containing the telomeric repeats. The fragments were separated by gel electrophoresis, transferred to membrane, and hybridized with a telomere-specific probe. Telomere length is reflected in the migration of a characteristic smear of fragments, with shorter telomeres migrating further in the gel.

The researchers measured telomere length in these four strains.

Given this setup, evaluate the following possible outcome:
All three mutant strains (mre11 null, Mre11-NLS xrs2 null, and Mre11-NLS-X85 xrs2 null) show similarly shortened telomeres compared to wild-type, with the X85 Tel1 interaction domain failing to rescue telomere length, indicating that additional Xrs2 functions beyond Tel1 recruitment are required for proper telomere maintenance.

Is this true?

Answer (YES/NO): NO